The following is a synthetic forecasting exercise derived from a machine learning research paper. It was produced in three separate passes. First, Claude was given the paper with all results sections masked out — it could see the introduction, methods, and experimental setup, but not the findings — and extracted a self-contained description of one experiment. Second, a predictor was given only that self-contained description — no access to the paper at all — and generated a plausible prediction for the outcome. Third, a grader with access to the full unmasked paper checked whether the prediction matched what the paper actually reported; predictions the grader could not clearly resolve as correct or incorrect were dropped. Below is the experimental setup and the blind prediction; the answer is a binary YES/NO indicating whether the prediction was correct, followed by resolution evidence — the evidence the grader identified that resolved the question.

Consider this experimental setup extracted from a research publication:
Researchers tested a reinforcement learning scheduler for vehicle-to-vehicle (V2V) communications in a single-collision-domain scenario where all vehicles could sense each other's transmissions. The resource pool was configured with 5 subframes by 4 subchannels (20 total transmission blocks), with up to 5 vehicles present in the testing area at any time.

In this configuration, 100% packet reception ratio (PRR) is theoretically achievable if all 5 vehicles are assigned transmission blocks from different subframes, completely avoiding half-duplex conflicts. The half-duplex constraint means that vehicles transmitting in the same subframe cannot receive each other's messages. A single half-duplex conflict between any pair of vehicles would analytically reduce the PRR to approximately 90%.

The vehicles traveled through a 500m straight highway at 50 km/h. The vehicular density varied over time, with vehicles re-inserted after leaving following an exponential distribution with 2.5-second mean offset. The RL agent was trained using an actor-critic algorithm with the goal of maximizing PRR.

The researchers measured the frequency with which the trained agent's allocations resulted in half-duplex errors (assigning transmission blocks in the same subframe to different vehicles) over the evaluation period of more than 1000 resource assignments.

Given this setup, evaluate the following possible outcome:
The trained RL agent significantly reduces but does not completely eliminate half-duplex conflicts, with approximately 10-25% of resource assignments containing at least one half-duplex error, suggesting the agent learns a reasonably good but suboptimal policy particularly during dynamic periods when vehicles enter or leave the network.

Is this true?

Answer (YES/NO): NO